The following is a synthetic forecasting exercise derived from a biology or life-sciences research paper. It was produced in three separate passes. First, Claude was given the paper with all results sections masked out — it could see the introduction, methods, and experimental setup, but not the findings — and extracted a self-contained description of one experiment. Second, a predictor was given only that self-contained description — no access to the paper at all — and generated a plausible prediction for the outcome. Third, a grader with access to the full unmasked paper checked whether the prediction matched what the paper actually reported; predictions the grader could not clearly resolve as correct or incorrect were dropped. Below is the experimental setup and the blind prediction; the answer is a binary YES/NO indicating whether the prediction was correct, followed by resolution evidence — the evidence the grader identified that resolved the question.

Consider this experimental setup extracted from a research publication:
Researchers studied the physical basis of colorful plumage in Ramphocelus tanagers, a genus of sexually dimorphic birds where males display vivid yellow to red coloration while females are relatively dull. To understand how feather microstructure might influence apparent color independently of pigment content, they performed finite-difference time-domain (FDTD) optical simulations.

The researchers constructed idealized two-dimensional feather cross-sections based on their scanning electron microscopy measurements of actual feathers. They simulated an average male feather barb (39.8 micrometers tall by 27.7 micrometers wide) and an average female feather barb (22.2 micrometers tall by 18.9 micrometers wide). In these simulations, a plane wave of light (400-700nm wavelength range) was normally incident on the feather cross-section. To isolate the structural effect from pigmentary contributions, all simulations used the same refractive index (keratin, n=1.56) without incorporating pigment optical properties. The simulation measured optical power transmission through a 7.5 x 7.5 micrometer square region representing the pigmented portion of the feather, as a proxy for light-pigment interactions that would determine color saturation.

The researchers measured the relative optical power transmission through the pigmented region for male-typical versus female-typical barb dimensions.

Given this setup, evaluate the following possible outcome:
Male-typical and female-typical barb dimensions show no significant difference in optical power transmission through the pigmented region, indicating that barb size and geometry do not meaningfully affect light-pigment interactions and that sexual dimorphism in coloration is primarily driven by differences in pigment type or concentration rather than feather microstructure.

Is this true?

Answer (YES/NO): NO